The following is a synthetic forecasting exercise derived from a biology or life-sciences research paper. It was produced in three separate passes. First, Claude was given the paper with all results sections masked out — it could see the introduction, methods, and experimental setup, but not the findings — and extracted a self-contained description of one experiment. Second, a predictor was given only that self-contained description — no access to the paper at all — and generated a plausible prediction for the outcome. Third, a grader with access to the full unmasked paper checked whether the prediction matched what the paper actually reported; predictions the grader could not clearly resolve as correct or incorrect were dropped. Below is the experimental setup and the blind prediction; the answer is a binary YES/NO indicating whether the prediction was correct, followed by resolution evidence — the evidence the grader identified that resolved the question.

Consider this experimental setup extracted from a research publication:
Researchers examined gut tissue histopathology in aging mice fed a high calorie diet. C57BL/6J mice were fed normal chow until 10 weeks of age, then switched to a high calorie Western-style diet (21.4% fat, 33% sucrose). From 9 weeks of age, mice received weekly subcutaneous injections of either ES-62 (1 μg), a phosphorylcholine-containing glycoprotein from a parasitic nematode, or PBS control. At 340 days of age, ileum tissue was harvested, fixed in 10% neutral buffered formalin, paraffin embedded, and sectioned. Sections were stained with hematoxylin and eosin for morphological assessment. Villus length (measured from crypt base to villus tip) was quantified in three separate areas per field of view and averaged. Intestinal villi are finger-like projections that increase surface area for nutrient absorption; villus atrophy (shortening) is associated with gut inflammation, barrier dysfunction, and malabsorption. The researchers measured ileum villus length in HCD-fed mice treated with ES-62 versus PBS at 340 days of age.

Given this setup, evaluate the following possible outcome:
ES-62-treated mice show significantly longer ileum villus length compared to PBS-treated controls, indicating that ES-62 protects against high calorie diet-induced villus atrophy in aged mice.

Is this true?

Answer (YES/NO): NO